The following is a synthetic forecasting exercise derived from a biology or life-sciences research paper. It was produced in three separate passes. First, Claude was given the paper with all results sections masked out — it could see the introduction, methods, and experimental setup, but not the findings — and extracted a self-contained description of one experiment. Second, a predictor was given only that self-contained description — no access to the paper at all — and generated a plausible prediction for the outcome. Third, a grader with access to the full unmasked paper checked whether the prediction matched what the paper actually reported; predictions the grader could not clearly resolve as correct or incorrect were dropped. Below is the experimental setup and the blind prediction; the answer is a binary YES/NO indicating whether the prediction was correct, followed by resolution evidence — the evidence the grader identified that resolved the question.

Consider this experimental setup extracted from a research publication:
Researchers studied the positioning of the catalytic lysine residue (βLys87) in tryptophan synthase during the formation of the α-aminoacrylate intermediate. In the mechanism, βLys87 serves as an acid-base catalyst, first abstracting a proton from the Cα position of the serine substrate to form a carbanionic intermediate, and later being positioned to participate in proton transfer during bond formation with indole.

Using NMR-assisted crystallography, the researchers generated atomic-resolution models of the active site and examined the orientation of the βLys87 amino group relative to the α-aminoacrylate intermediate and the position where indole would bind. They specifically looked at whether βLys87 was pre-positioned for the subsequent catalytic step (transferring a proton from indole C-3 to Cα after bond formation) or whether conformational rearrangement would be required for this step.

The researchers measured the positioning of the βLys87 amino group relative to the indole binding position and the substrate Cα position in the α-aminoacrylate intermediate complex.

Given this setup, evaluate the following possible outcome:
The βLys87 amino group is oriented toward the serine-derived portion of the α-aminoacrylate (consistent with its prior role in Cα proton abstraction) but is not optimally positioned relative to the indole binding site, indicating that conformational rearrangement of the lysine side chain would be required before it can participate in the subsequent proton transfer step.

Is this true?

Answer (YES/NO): NO